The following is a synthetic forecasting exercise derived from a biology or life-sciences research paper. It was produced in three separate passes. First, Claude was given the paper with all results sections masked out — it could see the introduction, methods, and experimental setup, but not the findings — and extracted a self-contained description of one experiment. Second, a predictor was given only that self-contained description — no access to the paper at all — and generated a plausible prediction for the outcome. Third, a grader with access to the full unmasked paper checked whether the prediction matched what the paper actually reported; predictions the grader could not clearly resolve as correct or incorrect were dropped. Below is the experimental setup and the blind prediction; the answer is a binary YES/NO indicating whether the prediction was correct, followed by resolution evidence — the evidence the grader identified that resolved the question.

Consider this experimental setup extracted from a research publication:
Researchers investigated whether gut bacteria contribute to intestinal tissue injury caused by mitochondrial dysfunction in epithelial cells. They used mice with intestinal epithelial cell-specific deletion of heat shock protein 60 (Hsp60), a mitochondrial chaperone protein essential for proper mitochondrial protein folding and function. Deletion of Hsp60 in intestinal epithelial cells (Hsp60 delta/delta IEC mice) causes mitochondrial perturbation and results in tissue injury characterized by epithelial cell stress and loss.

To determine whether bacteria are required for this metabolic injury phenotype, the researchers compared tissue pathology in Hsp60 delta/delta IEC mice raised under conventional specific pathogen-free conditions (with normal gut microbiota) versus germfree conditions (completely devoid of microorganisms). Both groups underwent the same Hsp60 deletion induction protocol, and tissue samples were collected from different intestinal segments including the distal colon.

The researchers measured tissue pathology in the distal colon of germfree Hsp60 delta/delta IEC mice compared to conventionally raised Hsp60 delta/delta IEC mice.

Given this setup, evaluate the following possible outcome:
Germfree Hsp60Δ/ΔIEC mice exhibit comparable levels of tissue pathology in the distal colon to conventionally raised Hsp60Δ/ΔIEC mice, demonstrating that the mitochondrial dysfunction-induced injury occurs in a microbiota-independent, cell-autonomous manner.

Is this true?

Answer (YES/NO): NO